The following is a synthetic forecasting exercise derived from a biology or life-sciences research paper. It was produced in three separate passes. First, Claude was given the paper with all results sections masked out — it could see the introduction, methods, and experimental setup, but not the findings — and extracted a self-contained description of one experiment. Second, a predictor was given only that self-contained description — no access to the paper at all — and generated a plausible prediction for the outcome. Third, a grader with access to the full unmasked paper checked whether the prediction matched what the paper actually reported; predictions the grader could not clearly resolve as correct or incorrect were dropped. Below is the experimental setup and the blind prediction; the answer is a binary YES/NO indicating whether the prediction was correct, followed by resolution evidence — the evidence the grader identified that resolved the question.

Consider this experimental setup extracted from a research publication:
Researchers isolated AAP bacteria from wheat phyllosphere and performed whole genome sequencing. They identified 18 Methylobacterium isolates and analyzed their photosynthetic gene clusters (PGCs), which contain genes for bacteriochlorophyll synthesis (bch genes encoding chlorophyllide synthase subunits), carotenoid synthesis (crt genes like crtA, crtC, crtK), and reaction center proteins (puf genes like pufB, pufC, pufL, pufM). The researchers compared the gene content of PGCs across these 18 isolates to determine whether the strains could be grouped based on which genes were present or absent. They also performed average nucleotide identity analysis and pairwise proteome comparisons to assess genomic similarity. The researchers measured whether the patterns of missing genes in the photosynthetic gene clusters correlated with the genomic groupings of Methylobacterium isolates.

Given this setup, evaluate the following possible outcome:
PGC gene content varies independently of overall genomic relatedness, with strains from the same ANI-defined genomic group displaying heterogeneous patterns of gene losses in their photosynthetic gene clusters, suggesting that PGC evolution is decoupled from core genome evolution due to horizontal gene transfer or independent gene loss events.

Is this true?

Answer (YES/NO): NO